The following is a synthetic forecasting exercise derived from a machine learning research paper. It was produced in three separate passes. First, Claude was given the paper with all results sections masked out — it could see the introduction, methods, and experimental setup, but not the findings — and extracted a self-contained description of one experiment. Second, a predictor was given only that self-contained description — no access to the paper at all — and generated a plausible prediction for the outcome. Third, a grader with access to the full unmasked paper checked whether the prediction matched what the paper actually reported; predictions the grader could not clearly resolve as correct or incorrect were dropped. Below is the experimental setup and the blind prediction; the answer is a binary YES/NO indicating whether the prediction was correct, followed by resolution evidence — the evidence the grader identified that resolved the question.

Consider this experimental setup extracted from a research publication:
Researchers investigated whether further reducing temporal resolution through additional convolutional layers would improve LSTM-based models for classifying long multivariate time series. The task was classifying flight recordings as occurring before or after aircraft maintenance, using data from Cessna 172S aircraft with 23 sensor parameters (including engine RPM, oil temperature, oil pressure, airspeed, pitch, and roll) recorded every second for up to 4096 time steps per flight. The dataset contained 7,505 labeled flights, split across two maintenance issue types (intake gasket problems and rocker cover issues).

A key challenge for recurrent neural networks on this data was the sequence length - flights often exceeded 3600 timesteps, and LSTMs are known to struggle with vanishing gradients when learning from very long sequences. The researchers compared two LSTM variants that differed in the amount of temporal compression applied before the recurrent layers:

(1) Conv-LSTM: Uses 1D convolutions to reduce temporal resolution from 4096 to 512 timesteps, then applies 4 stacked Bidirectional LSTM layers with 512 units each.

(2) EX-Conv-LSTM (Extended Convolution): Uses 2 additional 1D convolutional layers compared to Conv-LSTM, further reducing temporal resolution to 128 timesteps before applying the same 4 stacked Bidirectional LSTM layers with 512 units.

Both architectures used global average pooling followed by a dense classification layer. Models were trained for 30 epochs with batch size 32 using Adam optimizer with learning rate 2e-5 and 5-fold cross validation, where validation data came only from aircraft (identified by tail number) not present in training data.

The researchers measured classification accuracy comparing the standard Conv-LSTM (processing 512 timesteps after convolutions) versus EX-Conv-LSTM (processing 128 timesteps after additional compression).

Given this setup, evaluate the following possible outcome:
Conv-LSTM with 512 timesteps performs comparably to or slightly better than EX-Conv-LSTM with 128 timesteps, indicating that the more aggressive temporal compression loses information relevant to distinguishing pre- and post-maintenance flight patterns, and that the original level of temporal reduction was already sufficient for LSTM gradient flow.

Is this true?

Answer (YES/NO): NO